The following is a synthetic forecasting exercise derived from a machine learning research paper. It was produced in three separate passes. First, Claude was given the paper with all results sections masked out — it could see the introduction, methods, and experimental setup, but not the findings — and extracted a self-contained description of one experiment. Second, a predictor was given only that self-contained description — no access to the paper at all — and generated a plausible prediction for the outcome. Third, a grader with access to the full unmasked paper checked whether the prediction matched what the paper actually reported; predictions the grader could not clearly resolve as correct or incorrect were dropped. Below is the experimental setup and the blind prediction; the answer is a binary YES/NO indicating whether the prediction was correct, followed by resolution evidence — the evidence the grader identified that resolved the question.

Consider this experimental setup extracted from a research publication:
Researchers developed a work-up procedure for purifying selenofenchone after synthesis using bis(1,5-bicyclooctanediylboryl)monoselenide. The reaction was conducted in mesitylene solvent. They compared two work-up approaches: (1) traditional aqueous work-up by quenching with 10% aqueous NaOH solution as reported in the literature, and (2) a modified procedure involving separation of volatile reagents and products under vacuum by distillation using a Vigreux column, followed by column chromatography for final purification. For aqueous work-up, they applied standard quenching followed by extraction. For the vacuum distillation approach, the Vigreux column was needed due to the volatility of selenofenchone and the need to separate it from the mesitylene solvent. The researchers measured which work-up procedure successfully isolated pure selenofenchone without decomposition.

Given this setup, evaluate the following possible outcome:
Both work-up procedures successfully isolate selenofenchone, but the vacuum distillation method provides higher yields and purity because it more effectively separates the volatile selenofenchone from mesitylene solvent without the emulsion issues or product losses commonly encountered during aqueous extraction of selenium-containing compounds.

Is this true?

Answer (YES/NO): NO